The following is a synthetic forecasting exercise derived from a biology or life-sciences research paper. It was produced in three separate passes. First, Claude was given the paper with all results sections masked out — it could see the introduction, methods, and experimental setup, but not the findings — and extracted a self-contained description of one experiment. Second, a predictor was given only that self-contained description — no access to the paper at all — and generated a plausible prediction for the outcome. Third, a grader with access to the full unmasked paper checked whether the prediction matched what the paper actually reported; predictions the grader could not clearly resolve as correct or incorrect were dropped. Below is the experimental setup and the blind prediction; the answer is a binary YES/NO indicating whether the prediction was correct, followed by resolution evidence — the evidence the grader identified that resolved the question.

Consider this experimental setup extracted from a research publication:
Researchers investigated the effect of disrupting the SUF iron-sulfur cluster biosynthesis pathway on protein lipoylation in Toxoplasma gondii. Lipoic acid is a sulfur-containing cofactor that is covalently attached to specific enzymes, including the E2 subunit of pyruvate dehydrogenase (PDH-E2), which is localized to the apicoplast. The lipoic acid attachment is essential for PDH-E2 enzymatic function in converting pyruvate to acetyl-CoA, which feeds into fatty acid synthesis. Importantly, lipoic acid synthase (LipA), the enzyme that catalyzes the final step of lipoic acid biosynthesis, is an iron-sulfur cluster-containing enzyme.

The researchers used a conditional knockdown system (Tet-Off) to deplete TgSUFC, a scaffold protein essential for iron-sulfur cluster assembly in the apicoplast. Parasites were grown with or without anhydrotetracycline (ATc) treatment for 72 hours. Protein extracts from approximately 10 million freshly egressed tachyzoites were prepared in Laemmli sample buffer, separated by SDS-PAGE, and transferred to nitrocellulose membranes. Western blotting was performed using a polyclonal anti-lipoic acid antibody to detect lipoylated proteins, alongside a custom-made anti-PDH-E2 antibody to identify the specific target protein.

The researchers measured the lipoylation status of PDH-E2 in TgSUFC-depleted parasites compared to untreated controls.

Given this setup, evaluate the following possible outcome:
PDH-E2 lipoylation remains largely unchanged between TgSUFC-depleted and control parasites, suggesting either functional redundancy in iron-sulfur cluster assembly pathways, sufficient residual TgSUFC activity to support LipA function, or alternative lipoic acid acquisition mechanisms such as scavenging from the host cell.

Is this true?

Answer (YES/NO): NO